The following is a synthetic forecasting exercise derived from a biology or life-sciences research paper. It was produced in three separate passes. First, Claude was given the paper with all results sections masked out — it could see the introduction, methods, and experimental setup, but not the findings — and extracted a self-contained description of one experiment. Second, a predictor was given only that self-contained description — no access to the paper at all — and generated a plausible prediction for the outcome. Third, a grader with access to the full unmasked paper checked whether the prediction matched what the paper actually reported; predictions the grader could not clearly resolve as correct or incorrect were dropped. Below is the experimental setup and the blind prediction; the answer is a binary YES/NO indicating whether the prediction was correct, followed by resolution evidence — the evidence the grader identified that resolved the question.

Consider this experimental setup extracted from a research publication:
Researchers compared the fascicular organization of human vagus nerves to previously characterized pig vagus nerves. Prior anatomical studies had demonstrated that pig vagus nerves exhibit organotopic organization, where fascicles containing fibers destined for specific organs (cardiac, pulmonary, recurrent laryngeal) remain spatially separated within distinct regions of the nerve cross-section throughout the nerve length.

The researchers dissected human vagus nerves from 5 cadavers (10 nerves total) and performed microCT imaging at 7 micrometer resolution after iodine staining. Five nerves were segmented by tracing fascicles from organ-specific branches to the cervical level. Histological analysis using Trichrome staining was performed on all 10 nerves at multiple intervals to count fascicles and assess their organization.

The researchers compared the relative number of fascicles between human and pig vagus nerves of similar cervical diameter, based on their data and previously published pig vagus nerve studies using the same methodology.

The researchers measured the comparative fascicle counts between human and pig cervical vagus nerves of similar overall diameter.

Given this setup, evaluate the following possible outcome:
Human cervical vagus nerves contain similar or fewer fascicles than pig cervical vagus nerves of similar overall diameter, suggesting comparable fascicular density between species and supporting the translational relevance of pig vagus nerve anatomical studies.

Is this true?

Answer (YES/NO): NO